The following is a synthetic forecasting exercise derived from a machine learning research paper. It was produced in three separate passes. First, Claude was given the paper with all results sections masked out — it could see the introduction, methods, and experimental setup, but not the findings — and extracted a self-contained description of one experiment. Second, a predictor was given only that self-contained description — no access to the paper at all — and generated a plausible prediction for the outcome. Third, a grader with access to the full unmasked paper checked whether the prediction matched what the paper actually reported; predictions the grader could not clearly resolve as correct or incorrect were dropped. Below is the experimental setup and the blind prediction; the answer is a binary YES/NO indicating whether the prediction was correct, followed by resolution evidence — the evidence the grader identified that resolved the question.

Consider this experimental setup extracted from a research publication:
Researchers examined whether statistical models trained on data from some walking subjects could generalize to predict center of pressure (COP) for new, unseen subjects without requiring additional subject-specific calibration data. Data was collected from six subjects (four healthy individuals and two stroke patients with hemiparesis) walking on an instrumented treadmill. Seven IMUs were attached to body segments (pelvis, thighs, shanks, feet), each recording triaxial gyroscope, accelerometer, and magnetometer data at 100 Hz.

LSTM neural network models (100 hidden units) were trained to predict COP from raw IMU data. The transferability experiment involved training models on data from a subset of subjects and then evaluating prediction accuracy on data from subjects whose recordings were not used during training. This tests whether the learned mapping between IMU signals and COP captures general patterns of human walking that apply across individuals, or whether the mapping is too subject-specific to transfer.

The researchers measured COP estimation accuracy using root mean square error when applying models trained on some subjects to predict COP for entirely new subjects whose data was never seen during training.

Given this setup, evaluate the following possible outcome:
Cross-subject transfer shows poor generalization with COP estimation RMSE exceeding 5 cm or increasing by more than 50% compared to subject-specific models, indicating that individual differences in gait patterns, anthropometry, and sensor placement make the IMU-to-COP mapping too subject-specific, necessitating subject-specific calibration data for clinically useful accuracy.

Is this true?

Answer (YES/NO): NO